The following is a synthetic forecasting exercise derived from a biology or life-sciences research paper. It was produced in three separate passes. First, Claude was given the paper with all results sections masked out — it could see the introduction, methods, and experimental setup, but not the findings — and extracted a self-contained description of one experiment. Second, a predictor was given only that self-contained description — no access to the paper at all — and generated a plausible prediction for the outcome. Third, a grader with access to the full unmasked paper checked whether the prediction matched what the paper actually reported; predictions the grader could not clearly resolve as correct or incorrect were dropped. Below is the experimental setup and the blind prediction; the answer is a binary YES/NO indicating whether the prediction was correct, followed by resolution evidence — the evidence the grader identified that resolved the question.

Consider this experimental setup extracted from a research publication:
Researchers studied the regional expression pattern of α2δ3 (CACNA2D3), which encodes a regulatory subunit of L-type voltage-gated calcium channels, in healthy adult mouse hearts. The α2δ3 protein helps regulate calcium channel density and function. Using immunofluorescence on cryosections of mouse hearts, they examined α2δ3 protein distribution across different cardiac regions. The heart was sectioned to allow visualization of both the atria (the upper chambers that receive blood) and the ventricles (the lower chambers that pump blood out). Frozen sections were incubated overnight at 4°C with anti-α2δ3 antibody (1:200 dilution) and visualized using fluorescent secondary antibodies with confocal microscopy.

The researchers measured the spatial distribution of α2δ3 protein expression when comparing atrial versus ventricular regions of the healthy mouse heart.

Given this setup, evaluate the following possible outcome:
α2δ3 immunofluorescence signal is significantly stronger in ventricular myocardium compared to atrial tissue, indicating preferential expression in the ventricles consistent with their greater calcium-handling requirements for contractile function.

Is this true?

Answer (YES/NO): NO